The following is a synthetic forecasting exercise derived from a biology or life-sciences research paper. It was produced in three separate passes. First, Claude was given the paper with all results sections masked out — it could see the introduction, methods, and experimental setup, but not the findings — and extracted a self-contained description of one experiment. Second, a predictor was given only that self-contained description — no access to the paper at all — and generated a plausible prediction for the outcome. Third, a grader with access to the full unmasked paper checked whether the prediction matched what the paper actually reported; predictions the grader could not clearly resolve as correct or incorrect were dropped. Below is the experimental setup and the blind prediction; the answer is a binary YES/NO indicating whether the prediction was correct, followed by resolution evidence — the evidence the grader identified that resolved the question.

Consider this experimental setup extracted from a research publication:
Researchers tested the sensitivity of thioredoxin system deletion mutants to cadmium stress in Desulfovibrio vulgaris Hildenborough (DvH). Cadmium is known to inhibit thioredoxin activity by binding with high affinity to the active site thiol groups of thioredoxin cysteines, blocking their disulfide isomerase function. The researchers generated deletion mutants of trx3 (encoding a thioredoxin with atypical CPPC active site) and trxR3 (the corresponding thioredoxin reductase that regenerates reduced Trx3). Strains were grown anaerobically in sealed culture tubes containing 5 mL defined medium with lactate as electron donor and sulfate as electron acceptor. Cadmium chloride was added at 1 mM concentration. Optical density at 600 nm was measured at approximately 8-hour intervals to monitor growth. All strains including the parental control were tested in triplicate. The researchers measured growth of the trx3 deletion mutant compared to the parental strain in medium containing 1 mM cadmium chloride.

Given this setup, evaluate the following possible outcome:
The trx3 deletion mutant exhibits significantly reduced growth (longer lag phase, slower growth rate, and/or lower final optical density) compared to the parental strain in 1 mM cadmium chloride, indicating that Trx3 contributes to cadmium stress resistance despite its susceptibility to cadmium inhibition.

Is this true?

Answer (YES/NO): NO